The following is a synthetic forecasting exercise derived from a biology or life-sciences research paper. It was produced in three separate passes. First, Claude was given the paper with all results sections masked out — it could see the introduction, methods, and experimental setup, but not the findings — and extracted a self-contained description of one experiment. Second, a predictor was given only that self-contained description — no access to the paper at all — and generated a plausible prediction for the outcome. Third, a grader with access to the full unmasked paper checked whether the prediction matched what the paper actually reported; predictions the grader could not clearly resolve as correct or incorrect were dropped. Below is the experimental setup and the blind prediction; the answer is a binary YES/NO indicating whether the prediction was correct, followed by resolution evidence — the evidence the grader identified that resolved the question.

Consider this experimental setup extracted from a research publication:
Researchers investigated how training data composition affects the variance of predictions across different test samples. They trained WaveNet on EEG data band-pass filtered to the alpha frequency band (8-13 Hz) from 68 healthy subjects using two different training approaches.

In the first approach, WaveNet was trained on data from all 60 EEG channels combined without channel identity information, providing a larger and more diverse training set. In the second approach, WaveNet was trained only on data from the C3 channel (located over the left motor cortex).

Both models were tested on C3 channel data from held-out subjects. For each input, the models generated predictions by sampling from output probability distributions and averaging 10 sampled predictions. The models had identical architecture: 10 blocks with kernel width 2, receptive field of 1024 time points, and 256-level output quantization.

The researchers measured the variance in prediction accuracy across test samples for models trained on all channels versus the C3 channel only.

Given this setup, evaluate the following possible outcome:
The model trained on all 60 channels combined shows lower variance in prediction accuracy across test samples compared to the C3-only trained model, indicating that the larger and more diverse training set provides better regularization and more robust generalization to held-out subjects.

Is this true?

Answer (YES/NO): NO